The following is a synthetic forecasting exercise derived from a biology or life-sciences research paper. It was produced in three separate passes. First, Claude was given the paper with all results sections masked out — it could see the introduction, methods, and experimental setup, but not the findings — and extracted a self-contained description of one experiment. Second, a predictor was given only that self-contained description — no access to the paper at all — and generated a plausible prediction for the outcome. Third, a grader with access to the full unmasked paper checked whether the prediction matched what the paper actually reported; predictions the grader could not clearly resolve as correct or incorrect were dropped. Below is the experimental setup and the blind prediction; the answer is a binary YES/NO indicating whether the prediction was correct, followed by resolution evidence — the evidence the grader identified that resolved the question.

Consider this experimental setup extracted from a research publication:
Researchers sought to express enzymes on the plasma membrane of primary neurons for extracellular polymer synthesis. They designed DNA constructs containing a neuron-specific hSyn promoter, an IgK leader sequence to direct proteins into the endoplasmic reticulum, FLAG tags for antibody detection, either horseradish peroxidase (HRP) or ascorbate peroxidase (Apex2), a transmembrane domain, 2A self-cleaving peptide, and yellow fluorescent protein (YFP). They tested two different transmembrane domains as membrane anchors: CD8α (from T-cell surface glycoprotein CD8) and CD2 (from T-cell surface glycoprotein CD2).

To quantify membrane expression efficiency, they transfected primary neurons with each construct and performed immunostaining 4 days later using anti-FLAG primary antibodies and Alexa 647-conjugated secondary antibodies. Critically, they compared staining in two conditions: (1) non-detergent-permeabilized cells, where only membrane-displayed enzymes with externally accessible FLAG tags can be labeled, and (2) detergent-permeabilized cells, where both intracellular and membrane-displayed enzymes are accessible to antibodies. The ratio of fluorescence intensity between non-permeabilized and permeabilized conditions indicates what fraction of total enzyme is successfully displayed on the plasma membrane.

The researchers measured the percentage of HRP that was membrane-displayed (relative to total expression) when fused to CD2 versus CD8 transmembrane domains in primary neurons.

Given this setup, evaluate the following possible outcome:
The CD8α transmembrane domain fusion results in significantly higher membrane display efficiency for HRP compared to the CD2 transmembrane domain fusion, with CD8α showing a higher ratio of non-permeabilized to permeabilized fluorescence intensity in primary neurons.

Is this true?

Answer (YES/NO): NO